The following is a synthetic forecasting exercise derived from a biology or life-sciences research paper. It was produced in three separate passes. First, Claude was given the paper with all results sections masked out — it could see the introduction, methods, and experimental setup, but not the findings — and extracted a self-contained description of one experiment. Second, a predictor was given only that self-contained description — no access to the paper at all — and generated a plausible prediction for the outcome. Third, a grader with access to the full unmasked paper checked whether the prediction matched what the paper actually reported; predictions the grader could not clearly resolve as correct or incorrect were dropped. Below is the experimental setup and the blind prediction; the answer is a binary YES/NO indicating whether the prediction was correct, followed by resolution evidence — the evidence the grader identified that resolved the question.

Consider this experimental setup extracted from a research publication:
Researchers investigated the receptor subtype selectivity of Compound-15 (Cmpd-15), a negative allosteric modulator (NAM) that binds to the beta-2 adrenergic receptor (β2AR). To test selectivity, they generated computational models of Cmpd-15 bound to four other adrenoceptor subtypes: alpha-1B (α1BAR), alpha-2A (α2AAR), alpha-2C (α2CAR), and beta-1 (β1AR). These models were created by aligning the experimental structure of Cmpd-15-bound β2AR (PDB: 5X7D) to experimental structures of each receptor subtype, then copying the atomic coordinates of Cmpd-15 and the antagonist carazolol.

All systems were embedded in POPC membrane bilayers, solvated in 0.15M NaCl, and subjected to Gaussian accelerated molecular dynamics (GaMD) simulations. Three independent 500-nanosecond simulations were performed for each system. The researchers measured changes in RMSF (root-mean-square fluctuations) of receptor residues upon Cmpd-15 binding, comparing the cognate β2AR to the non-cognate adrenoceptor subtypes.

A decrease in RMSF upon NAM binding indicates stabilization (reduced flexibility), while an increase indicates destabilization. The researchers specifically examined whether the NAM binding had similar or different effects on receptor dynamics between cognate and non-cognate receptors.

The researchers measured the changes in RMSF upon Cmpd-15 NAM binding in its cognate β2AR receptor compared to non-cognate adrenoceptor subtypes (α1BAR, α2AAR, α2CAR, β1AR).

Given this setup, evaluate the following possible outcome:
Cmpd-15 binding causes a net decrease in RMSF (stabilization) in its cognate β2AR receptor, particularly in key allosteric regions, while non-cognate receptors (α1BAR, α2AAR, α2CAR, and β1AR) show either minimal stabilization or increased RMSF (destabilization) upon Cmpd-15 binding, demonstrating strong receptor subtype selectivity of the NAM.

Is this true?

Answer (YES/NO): YES